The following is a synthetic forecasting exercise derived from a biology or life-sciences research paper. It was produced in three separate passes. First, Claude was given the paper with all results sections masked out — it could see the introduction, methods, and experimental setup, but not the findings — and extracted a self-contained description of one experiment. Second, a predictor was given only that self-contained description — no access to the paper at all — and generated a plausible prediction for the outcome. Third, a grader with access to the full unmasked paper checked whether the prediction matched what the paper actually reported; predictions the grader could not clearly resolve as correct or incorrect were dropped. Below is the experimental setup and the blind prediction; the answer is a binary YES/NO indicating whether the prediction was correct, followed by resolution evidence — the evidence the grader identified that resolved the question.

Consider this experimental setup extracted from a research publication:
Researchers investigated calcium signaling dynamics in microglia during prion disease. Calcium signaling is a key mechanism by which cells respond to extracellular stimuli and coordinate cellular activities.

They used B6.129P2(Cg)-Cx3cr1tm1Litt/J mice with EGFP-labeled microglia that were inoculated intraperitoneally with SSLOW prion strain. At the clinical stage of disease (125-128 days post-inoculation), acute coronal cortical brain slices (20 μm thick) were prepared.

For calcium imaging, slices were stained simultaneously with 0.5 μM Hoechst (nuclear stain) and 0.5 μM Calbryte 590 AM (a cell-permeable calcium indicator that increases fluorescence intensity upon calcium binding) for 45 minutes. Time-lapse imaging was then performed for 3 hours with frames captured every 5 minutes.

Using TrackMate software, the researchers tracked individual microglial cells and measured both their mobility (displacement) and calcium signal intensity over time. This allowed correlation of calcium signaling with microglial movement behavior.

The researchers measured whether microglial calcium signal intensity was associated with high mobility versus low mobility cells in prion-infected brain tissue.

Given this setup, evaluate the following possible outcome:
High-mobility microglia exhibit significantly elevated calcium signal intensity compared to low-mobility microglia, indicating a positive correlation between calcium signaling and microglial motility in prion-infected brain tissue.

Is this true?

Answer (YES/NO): YES